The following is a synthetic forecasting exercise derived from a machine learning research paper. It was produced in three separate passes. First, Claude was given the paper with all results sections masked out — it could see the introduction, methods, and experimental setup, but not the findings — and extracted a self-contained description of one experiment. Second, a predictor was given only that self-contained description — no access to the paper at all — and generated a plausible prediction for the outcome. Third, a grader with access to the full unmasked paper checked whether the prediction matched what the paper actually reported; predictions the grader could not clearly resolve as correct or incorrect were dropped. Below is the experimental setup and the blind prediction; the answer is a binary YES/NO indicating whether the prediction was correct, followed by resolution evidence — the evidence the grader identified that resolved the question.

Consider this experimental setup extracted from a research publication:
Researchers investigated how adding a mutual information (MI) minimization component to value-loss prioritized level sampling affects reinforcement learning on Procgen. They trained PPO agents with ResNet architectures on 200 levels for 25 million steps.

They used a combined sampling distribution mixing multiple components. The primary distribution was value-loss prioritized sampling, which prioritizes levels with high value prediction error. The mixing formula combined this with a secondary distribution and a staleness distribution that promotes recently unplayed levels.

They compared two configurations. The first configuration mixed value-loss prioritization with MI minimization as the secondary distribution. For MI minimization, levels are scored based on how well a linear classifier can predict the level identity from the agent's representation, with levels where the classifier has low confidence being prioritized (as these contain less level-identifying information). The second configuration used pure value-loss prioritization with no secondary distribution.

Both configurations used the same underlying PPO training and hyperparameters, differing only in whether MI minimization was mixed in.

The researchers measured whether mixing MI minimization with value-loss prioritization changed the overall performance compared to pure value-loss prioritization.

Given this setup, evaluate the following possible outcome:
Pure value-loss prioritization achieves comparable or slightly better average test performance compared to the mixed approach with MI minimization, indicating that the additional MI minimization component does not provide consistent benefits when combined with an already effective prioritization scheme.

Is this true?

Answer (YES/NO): NO